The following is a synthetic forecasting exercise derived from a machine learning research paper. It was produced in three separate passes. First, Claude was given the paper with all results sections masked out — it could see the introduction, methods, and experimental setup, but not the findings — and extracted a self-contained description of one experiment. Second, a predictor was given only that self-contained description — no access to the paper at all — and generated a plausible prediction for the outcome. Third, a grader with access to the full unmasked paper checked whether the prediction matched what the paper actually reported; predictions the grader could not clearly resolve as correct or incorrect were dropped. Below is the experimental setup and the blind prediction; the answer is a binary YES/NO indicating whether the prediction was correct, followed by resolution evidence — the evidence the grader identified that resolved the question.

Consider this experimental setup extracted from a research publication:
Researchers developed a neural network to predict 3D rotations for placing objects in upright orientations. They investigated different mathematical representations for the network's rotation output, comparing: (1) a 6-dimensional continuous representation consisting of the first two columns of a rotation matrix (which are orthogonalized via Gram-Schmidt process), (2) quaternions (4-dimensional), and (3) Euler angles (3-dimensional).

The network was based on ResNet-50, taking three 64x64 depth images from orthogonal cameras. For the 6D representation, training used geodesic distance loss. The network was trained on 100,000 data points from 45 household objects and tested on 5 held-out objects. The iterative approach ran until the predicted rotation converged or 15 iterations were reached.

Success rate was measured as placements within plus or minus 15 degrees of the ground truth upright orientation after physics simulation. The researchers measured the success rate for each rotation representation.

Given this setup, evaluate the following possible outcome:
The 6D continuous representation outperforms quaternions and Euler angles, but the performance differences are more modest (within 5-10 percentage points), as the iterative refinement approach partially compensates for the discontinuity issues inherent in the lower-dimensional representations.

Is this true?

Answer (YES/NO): NO